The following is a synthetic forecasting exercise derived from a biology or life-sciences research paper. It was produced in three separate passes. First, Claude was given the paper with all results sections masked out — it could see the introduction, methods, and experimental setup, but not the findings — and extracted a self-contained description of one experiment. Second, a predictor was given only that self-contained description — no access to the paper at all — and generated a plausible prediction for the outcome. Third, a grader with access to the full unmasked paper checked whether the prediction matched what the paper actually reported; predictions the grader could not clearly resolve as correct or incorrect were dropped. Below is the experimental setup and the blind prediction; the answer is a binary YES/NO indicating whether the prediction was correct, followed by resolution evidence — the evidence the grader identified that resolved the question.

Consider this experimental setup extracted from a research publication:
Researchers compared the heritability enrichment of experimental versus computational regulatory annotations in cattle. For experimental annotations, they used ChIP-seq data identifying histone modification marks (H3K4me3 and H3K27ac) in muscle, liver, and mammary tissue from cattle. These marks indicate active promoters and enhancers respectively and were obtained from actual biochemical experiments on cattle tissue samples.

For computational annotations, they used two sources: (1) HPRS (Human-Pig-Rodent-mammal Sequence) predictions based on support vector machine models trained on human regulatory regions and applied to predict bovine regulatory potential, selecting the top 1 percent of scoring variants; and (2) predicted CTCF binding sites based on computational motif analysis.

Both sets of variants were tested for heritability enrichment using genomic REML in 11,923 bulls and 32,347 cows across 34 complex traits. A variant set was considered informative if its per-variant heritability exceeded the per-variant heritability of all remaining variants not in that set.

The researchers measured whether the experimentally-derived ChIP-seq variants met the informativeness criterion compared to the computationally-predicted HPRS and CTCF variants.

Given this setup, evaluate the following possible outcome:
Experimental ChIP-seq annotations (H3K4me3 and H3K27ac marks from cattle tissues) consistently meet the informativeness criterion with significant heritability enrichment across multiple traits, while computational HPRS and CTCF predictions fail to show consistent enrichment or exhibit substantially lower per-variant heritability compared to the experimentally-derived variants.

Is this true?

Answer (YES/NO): YES